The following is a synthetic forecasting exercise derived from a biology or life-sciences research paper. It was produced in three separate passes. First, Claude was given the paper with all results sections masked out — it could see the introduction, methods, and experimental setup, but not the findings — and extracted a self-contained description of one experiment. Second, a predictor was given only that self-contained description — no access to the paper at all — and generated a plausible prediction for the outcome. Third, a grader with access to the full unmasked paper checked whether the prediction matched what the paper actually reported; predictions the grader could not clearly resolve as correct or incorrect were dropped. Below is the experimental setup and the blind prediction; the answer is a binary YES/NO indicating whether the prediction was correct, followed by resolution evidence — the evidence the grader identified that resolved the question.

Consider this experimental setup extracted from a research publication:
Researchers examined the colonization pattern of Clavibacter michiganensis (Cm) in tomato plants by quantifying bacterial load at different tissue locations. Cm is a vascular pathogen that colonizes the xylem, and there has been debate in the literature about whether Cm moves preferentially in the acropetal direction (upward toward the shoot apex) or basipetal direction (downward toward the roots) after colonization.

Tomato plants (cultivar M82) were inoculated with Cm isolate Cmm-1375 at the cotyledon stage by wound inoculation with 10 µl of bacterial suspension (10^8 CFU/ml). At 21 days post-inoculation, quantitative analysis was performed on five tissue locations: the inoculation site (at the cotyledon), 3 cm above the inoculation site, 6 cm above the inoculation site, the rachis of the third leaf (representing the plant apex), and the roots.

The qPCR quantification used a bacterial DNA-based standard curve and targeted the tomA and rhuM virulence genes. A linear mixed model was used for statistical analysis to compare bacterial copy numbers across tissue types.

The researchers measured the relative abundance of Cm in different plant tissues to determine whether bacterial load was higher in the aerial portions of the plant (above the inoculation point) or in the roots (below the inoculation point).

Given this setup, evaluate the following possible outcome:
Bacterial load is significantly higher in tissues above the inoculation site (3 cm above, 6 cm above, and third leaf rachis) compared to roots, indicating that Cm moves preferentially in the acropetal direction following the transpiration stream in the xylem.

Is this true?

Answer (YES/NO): YES